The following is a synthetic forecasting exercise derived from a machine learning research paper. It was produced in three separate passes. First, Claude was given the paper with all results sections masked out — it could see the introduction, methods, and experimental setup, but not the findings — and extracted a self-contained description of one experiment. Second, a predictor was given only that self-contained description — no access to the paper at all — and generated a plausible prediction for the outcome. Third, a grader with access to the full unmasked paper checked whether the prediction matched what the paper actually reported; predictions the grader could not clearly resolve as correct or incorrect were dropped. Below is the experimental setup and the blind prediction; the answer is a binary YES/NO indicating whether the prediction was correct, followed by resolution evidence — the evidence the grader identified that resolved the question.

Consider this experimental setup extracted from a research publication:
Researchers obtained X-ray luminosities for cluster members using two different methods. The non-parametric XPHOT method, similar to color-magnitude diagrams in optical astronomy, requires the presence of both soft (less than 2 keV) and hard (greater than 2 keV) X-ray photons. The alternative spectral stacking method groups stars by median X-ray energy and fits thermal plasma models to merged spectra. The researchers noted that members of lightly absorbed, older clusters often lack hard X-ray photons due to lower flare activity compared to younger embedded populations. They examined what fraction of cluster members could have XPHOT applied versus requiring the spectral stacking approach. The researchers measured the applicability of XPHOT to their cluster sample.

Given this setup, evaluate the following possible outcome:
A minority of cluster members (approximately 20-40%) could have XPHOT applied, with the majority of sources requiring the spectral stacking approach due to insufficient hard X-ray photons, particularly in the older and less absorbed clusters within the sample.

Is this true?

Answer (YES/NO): NO